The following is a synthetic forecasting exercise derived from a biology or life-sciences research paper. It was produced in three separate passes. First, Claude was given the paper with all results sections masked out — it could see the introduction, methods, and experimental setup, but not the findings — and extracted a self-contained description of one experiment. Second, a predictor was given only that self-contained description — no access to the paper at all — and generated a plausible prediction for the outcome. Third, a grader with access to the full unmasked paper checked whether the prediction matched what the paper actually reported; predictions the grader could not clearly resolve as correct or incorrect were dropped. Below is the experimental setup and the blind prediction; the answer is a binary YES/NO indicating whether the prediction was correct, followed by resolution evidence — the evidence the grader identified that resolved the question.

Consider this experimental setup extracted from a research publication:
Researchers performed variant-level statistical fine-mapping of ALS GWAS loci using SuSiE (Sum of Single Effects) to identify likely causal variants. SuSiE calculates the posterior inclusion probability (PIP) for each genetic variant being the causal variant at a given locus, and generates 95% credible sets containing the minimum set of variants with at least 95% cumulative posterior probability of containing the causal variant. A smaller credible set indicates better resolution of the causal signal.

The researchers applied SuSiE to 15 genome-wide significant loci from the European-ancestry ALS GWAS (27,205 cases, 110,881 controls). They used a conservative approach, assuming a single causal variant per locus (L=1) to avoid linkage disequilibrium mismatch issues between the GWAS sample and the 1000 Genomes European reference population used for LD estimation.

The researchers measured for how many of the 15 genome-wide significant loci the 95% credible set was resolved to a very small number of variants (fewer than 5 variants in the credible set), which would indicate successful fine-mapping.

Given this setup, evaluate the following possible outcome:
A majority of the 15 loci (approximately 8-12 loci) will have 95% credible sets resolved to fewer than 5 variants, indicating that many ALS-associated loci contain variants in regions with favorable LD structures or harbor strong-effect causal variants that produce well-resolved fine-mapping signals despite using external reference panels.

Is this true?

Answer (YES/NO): NO